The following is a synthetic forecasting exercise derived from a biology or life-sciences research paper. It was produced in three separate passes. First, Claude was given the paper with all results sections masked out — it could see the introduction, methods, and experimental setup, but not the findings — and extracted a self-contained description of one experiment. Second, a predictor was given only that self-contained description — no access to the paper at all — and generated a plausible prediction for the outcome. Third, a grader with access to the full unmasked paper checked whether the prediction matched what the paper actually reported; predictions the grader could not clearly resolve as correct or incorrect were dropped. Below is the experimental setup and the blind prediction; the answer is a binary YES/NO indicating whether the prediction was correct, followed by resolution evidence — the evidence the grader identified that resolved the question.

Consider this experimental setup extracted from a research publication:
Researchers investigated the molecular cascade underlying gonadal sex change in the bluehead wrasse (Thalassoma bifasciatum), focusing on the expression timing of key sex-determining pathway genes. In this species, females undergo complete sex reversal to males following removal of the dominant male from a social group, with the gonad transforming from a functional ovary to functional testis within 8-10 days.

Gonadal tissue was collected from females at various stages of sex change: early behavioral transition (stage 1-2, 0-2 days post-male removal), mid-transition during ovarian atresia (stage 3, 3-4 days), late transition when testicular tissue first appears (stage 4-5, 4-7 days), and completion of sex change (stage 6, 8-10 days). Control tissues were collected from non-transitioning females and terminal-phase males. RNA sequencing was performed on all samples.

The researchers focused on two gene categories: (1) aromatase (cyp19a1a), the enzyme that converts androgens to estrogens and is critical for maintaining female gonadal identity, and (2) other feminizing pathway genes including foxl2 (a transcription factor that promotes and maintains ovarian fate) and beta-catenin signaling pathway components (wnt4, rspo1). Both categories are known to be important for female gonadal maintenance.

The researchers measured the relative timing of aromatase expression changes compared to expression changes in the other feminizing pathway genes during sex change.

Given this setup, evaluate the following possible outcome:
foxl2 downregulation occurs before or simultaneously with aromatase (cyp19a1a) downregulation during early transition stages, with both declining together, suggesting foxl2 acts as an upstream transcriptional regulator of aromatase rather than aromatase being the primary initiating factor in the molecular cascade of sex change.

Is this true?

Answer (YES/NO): NO